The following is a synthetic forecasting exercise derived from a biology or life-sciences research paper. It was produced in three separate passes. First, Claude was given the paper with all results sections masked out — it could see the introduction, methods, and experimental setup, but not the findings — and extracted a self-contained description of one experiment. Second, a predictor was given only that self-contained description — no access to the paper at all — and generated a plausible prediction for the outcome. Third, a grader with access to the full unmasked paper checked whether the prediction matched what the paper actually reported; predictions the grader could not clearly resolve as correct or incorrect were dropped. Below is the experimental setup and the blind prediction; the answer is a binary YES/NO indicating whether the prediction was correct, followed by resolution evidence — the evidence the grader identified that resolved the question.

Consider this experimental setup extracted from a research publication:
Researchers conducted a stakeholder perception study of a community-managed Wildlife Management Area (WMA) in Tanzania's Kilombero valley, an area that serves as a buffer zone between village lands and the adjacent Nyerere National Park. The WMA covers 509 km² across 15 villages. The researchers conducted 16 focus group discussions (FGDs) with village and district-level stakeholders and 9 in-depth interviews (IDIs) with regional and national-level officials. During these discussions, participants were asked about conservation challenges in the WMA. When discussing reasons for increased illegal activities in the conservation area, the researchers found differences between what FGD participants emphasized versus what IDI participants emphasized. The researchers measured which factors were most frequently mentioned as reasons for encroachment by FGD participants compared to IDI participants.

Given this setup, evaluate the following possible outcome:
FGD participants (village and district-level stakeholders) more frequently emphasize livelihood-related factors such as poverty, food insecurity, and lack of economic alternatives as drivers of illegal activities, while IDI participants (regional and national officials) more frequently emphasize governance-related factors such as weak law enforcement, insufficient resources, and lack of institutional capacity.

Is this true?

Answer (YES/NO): NO